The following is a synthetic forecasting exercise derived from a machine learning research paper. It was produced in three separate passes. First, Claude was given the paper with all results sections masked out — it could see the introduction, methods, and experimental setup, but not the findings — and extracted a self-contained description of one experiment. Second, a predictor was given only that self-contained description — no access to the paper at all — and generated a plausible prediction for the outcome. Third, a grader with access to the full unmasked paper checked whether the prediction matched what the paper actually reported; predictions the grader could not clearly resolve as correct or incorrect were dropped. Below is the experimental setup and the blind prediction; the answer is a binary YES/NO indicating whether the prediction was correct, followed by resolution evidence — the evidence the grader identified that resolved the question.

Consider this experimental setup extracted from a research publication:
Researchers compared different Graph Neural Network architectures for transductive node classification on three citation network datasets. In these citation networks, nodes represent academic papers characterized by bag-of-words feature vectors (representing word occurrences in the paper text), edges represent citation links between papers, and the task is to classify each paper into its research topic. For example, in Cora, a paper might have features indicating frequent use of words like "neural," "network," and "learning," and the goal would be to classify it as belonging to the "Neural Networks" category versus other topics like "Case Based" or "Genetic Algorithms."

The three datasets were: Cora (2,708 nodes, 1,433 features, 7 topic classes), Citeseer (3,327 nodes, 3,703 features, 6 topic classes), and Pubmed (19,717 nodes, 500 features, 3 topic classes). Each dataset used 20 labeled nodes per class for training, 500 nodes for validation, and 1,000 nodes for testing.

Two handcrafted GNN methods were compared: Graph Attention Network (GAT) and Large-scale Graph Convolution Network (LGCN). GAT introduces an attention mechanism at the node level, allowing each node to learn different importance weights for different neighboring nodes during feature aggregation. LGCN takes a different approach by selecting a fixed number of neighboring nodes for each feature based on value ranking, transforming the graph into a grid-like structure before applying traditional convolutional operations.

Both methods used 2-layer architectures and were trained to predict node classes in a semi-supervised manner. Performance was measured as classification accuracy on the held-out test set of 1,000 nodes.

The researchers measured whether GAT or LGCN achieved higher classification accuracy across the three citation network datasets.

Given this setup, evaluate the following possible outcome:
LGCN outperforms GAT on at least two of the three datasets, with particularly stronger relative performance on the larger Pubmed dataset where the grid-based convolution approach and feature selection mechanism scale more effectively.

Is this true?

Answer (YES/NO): NO